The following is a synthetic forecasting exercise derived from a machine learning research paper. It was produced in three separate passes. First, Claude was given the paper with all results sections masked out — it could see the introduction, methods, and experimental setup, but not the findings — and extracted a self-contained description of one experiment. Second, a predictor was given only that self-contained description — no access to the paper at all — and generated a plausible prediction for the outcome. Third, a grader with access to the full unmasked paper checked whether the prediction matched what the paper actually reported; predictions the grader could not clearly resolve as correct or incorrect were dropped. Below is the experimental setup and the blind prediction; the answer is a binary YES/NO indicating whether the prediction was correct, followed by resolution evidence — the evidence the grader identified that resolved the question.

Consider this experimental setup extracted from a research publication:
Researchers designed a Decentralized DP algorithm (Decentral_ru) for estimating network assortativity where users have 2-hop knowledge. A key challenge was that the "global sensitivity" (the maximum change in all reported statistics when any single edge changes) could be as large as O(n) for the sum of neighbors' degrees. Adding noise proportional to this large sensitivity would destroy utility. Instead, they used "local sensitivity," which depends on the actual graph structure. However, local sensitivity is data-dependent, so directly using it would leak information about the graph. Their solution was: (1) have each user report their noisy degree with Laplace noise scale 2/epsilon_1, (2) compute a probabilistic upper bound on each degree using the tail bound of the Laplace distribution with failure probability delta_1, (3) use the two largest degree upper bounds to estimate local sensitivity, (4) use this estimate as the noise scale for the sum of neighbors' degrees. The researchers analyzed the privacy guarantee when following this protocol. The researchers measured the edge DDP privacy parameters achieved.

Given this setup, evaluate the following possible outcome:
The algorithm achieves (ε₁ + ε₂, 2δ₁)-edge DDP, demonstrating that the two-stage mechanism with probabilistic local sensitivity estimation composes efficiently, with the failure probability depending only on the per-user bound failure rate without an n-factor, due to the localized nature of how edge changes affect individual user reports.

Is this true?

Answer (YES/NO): YES